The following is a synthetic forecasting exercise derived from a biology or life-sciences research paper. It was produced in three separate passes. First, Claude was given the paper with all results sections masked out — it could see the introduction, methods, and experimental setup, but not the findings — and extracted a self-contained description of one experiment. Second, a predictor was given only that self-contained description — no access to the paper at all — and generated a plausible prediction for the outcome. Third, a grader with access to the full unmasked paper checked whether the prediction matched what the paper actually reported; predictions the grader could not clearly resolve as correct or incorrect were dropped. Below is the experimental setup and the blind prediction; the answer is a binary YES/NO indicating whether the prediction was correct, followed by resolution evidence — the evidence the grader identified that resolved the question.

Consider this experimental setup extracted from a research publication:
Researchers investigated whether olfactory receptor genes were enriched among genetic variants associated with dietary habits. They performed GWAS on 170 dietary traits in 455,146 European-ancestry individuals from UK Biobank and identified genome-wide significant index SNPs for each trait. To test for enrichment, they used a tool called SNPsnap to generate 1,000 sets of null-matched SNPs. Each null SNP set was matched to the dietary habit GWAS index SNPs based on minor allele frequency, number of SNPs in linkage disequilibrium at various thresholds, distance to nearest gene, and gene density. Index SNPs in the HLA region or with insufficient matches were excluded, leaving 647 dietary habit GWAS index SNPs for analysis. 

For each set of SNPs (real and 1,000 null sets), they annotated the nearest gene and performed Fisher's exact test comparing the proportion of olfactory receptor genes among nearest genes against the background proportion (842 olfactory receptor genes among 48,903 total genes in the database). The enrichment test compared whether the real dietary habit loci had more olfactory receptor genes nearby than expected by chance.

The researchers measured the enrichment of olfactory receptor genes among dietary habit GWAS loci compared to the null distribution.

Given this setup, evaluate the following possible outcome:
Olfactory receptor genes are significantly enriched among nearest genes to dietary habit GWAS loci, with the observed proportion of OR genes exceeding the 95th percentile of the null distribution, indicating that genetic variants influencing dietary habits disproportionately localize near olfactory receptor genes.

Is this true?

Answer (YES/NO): NO